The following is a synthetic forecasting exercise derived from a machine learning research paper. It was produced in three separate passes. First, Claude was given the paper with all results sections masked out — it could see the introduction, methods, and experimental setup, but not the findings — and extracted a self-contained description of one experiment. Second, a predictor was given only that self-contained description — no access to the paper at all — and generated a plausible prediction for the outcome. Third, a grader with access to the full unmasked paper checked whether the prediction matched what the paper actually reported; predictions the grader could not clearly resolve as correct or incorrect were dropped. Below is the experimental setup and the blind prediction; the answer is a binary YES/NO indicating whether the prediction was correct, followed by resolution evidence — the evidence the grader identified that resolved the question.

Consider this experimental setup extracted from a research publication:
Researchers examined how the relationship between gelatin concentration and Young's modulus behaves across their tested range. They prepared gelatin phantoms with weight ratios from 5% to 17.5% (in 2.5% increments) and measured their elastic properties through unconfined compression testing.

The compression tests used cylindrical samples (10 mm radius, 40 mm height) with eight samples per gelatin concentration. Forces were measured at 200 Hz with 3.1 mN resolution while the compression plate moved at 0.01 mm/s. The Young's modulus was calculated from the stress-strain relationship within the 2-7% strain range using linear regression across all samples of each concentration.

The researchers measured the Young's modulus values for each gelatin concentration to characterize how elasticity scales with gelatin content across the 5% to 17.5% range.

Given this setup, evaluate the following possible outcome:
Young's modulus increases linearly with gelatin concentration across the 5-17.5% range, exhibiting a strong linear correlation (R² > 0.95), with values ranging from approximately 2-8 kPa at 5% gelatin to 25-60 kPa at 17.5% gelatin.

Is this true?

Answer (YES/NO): NO